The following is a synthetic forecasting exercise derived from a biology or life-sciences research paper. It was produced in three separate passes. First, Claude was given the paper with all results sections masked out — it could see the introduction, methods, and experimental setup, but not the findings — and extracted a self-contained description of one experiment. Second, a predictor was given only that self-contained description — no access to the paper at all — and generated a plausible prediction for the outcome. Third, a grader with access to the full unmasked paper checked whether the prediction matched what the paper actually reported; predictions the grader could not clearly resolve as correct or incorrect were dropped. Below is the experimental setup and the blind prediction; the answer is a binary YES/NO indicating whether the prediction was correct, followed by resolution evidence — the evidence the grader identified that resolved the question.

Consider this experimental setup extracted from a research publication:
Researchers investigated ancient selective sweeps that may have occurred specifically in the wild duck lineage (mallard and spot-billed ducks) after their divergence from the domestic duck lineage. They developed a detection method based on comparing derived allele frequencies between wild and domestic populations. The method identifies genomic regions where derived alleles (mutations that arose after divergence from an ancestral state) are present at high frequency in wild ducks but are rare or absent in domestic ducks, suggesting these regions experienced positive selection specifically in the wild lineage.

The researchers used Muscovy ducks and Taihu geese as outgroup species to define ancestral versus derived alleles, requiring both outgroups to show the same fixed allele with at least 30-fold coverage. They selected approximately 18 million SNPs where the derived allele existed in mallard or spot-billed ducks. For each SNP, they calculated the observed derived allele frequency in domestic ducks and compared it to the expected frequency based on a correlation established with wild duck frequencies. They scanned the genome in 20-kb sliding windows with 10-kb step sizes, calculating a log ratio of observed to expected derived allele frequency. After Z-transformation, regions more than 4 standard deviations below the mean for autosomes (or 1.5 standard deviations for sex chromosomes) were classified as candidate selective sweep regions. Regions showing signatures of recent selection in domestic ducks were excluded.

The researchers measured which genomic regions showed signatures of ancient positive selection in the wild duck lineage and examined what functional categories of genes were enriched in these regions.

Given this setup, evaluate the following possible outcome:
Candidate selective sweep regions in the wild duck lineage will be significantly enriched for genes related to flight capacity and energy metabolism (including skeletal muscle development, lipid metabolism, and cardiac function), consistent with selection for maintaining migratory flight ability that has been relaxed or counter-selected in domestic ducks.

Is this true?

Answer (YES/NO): YES